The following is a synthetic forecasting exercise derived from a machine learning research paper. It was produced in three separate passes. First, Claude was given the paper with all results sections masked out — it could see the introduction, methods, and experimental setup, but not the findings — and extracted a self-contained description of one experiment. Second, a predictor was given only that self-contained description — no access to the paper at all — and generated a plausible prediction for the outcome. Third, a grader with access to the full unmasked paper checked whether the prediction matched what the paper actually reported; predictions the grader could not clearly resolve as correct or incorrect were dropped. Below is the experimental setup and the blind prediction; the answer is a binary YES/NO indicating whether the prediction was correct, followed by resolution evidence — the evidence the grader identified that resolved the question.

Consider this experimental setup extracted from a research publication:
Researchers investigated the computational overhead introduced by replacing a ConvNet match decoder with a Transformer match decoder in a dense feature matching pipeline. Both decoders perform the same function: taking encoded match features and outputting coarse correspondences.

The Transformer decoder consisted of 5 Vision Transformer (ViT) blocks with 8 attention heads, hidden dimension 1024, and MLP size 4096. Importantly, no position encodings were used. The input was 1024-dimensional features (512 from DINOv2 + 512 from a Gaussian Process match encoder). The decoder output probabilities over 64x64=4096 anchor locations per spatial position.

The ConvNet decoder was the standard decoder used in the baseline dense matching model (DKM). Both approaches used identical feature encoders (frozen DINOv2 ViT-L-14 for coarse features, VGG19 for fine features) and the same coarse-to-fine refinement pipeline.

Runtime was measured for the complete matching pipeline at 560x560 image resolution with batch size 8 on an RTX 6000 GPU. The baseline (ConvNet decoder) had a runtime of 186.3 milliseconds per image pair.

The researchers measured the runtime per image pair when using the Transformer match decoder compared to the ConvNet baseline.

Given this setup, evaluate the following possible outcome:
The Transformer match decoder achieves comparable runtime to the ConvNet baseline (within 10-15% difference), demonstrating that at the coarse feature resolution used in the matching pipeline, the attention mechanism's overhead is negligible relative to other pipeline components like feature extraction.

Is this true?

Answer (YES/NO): YES